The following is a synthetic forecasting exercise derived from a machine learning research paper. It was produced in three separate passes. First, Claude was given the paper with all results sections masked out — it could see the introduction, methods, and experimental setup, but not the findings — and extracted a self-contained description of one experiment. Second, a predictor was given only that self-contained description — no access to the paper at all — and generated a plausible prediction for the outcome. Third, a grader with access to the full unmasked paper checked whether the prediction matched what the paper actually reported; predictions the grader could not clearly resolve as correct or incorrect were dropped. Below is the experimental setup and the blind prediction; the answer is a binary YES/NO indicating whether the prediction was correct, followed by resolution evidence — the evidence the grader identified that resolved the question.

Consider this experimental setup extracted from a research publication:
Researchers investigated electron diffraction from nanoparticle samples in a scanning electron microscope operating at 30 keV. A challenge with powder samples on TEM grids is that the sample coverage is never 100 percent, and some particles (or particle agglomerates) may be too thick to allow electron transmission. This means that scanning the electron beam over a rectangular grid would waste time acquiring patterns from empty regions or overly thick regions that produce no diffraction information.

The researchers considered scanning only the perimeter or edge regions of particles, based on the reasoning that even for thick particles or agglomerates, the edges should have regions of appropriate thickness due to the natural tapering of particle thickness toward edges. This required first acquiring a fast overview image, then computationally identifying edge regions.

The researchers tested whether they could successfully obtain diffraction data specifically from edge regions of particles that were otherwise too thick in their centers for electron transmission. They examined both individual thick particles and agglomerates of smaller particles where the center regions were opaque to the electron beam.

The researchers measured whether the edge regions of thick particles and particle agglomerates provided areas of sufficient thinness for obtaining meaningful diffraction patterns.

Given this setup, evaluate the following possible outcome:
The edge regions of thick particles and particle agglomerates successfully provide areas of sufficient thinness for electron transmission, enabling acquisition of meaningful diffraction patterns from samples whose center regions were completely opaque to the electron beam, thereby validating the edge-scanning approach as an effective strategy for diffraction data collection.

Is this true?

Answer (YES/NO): YES